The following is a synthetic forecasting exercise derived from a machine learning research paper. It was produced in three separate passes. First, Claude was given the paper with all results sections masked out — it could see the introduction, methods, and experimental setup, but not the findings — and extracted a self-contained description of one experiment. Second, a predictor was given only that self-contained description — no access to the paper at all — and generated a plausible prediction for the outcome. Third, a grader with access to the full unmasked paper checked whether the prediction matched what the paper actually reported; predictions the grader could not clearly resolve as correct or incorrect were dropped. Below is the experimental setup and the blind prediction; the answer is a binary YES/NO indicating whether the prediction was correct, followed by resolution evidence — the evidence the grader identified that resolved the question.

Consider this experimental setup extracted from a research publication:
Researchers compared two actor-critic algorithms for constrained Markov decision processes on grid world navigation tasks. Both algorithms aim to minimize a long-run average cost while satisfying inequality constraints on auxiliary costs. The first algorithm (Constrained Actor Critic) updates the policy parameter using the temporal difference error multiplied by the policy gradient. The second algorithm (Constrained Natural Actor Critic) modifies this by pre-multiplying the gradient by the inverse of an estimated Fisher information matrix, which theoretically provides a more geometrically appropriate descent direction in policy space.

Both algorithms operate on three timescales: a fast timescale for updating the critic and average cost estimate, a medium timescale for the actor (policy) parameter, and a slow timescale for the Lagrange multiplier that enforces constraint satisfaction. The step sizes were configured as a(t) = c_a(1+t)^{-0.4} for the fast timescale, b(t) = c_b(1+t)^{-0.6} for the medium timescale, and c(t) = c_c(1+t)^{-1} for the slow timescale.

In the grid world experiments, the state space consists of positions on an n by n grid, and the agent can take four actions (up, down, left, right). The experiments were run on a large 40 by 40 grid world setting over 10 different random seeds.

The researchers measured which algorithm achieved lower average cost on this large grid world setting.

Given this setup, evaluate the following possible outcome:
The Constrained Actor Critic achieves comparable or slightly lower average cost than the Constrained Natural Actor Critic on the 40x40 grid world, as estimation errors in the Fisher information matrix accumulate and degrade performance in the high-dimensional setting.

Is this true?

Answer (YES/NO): NO